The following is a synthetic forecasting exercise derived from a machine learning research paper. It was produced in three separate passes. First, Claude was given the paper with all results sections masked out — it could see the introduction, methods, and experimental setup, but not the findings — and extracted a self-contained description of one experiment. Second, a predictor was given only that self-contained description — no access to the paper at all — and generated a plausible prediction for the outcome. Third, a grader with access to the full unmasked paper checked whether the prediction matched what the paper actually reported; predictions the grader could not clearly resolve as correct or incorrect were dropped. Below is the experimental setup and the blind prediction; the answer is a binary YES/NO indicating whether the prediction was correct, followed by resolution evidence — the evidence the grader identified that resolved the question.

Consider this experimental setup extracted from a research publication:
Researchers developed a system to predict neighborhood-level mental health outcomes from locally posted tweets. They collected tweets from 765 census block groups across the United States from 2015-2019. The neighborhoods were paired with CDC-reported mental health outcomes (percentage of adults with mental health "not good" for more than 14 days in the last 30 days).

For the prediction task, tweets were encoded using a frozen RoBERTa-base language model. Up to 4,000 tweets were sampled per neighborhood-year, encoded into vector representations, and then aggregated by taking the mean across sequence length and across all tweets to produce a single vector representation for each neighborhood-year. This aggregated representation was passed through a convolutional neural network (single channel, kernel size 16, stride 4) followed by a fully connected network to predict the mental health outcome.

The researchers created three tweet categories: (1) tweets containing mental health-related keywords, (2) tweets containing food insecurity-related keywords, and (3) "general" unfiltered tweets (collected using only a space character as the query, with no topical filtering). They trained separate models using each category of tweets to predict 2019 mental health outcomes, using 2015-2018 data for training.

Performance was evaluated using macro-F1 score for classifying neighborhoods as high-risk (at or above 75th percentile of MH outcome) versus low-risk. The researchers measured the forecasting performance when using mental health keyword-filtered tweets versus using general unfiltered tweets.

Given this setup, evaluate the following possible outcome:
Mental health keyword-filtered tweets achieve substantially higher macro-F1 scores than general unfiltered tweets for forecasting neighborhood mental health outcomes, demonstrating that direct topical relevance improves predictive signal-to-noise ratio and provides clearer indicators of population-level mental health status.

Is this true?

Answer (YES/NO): NO